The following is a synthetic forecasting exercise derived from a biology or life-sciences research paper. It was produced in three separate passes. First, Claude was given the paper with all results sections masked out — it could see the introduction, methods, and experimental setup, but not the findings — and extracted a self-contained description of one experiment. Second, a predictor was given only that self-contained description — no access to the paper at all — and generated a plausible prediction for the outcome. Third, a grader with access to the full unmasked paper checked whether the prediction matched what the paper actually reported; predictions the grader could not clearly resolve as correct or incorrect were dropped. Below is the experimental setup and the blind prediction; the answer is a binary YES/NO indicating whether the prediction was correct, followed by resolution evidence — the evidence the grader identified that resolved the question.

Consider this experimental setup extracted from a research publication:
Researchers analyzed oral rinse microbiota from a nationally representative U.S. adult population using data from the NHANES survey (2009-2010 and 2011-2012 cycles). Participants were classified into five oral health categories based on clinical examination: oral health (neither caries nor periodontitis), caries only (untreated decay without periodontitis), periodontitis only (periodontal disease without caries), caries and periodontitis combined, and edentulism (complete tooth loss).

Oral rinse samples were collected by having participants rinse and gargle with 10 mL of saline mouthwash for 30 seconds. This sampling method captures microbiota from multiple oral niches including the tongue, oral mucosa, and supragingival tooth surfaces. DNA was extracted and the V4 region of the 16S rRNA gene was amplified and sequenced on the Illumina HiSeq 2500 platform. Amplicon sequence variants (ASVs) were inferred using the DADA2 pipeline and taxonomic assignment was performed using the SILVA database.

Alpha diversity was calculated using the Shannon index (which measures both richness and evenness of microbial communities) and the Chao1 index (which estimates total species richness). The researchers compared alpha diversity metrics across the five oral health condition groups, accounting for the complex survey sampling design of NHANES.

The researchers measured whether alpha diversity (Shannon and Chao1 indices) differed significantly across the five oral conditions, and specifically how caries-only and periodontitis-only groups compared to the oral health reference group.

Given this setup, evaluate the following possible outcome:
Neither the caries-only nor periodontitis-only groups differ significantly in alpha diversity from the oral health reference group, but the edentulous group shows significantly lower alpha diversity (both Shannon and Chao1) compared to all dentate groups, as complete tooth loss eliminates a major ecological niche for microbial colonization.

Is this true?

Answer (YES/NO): NO